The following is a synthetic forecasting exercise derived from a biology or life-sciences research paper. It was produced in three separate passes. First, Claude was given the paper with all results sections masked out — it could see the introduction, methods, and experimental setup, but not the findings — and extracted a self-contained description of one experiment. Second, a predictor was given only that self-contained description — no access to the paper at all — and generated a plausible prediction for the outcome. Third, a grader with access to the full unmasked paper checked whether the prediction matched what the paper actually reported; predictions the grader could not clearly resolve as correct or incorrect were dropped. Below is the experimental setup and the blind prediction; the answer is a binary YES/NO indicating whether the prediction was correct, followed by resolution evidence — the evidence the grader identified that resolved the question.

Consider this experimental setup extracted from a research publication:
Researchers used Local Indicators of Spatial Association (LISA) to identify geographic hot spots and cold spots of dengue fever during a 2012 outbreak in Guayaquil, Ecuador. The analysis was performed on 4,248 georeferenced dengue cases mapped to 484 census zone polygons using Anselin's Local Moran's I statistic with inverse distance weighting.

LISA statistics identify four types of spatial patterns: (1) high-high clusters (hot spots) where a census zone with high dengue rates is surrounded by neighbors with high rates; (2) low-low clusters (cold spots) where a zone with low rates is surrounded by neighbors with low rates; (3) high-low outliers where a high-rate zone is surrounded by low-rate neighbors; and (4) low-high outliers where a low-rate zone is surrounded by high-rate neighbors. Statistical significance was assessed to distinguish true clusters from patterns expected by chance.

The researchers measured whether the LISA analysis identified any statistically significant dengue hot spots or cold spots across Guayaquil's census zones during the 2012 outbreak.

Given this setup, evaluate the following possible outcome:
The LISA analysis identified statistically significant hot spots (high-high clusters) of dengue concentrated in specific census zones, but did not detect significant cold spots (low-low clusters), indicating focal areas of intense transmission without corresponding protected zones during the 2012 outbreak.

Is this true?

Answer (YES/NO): YES